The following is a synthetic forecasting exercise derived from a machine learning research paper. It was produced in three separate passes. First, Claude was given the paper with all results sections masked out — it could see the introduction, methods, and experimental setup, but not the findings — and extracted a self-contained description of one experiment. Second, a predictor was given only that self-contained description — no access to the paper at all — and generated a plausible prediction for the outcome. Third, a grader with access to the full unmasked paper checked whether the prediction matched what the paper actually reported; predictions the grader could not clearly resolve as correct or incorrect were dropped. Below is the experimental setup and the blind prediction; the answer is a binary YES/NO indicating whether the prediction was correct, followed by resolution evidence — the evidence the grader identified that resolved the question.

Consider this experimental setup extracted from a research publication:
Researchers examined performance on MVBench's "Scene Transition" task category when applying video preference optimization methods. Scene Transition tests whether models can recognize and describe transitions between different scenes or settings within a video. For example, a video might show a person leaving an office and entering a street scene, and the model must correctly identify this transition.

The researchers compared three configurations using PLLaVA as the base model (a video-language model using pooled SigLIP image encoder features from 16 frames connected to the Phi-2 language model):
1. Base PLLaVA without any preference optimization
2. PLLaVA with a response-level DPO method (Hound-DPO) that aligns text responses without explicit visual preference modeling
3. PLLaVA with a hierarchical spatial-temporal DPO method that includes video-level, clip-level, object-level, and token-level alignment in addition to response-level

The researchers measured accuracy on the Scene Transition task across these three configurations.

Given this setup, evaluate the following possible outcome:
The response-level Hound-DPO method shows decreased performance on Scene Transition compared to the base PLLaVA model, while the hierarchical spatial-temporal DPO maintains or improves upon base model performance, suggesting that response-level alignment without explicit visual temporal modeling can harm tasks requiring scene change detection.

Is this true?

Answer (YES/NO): NO